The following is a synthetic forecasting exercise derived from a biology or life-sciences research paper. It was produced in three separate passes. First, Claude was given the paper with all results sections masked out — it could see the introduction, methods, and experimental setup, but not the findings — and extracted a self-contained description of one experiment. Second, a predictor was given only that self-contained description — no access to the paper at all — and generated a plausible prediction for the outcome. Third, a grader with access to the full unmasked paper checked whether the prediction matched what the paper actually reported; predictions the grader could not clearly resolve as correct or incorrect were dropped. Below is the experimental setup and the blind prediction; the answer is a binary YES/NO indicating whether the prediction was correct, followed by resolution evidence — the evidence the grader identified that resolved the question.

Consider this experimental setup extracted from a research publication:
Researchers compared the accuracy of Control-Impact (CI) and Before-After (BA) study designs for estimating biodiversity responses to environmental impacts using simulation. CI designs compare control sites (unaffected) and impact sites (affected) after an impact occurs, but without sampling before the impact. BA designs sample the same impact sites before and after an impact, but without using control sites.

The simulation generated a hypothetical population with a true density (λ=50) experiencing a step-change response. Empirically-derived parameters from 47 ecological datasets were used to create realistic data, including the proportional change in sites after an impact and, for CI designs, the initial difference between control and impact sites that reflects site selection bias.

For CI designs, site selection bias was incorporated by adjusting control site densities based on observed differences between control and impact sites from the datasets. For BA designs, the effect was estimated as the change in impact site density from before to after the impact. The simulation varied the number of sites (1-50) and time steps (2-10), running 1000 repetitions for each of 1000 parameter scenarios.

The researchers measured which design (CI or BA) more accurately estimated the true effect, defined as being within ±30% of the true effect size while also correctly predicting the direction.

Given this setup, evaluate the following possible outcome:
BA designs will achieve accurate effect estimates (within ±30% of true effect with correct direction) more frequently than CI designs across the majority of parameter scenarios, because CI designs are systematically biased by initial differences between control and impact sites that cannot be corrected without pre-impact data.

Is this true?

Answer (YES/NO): YES